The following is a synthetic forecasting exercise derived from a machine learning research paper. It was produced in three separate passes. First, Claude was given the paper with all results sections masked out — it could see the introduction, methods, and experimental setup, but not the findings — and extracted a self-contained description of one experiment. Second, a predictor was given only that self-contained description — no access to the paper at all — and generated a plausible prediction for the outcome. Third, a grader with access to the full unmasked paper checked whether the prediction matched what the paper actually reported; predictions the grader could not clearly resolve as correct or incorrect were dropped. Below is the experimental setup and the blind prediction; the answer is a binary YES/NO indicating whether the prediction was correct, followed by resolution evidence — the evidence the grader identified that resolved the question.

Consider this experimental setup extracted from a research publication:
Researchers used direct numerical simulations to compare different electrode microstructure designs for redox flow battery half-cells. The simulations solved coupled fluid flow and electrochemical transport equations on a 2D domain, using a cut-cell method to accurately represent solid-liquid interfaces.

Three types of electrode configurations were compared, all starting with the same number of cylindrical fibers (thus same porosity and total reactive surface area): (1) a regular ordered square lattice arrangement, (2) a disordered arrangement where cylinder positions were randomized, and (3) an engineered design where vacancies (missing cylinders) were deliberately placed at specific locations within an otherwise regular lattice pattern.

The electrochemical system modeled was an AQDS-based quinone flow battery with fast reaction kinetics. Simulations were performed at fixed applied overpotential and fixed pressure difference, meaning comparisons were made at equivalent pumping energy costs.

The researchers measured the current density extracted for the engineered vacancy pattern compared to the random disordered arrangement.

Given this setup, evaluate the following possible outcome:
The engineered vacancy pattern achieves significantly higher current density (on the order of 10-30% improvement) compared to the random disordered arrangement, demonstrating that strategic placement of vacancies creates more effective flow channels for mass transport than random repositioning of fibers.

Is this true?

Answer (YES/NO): YES